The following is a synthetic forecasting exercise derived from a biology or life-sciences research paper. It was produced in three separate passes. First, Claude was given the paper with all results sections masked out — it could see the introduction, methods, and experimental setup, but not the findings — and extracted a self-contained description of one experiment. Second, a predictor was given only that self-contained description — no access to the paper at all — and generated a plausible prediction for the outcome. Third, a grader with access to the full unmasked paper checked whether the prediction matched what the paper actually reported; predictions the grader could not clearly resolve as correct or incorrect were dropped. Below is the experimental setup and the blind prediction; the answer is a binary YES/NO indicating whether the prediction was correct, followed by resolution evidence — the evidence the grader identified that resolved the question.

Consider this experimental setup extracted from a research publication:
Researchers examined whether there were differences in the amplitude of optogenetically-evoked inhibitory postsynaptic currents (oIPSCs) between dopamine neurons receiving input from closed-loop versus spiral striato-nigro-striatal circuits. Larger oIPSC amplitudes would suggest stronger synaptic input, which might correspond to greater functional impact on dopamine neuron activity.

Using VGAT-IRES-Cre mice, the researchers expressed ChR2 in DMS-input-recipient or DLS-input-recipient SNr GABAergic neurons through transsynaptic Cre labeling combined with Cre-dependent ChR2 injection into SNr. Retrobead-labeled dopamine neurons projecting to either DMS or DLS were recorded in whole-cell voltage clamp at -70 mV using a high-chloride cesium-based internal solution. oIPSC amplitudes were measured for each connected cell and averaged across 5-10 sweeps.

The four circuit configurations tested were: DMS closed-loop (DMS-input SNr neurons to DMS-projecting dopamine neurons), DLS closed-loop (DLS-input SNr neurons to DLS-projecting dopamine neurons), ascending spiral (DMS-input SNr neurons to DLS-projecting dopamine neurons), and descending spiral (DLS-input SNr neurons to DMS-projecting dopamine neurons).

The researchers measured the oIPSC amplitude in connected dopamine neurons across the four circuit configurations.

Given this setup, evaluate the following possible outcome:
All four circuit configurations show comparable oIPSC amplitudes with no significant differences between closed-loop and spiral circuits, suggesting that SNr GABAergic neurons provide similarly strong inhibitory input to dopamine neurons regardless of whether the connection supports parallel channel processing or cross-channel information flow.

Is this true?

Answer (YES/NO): YES